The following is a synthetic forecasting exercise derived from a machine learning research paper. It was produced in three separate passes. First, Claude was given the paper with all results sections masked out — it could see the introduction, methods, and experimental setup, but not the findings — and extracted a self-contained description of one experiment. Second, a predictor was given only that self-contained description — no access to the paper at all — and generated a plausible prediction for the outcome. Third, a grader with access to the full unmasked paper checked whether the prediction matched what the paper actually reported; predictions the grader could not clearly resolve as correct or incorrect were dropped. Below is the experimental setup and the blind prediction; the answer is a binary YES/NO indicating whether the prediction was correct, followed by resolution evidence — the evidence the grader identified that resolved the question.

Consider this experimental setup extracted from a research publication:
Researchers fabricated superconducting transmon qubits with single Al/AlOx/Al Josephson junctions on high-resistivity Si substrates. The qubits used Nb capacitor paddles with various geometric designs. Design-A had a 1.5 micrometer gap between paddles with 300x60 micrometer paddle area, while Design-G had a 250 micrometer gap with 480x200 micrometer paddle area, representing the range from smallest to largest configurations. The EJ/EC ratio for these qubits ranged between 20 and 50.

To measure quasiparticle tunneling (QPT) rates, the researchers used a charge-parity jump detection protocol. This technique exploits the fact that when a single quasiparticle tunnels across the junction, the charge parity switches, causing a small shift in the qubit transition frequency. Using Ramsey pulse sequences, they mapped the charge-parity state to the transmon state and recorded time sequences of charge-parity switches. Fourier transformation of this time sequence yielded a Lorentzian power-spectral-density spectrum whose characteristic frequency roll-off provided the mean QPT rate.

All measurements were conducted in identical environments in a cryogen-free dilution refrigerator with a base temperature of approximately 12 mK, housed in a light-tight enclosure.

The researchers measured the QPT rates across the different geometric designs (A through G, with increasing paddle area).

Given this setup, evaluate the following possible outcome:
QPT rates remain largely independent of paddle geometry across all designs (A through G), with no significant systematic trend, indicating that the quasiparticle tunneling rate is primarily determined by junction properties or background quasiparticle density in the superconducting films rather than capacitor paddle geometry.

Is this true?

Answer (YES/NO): NO